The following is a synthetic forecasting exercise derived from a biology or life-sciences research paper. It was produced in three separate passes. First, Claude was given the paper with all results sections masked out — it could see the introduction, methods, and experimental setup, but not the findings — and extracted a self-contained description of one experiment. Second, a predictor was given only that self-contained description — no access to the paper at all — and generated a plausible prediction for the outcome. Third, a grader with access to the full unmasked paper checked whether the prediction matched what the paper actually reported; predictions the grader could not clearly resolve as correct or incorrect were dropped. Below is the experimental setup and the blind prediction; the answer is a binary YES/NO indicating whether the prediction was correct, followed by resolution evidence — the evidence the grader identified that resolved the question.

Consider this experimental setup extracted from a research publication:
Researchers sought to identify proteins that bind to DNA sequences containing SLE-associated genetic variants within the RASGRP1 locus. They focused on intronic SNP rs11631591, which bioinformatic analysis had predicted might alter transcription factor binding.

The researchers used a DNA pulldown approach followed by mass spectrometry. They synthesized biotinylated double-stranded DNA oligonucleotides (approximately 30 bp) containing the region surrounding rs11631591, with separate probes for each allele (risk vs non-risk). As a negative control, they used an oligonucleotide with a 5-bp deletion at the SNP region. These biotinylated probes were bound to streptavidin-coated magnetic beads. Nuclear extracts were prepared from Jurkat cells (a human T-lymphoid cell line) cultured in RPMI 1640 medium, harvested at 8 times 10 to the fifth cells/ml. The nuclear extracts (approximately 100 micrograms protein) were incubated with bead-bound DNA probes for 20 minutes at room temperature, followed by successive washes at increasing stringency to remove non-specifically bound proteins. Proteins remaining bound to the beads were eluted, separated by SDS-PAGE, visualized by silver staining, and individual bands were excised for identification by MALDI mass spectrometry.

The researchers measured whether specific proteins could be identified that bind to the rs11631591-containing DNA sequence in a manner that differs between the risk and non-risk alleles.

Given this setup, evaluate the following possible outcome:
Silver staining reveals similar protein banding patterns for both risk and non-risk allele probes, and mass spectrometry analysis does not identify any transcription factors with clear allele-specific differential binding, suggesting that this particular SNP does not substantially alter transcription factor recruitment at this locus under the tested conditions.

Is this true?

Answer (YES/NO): NO